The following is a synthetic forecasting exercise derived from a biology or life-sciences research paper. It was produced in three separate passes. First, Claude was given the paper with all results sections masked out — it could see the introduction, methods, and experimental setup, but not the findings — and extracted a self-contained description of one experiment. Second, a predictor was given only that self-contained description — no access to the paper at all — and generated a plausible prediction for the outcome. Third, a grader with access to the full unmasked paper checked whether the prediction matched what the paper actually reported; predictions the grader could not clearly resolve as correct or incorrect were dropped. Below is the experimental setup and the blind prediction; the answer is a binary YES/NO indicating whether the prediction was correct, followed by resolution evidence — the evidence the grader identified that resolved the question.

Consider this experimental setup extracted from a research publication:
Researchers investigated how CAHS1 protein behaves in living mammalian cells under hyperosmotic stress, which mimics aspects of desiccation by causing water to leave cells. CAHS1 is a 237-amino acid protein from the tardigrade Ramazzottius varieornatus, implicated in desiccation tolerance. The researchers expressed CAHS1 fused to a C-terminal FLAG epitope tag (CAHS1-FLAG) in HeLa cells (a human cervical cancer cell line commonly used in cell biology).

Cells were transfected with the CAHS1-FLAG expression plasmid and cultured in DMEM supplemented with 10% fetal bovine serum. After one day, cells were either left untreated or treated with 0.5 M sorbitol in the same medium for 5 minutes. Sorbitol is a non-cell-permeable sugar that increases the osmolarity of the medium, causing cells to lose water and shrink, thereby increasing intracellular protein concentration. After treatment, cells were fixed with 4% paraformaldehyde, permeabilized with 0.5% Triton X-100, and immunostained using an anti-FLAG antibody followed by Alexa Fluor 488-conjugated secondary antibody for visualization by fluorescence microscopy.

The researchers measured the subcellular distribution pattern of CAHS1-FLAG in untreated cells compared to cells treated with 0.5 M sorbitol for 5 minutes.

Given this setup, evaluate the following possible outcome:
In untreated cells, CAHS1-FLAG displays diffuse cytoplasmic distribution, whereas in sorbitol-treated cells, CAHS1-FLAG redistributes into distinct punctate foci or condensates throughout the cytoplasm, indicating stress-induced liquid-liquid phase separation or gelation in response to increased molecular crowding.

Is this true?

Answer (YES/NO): YES